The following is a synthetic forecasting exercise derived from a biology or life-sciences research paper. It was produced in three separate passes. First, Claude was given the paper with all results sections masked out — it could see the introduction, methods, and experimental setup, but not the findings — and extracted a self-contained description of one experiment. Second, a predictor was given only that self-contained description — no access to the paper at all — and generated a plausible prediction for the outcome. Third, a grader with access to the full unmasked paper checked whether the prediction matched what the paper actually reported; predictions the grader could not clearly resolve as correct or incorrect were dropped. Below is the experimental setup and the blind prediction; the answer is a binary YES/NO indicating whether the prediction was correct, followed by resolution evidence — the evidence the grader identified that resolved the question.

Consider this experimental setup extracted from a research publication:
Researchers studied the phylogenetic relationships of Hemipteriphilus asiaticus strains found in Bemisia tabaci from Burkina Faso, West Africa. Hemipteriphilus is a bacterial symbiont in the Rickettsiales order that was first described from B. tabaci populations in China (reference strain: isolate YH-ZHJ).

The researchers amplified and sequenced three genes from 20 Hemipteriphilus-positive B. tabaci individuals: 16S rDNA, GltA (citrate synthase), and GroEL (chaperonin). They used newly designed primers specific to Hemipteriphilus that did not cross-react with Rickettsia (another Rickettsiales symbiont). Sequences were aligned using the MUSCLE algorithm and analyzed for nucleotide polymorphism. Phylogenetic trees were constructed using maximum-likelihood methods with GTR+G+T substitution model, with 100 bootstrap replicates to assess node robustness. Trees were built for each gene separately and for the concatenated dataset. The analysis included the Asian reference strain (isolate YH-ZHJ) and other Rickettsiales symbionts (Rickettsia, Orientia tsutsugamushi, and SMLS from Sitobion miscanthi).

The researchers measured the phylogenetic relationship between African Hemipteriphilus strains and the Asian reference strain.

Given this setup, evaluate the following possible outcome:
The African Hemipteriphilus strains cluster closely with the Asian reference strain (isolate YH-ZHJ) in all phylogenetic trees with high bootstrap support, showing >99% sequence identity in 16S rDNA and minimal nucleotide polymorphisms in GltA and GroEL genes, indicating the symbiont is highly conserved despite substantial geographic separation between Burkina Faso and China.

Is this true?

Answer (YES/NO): NO